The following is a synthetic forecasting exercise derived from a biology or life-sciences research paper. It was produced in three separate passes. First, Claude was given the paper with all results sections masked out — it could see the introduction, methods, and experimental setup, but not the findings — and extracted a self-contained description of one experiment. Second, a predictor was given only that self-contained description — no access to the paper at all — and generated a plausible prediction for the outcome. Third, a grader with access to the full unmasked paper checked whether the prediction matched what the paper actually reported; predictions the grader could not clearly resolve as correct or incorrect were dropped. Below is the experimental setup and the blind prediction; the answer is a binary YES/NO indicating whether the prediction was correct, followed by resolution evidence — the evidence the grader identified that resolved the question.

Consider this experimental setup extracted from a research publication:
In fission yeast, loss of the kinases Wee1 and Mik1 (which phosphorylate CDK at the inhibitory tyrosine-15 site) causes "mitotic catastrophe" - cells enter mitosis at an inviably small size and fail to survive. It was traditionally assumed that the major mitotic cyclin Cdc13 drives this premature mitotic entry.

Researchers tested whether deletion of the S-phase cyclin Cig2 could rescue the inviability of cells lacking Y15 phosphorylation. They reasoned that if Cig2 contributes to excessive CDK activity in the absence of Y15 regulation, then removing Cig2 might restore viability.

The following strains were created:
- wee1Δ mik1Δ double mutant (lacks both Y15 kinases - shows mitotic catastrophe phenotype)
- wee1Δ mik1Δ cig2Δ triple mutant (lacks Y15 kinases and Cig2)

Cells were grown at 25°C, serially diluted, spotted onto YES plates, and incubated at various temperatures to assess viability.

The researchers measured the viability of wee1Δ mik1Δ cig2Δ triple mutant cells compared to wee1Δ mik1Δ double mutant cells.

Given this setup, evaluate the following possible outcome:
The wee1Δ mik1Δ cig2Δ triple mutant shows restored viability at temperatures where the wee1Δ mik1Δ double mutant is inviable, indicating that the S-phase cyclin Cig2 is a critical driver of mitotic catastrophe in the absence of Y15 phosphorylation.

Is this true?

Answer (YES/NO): YES